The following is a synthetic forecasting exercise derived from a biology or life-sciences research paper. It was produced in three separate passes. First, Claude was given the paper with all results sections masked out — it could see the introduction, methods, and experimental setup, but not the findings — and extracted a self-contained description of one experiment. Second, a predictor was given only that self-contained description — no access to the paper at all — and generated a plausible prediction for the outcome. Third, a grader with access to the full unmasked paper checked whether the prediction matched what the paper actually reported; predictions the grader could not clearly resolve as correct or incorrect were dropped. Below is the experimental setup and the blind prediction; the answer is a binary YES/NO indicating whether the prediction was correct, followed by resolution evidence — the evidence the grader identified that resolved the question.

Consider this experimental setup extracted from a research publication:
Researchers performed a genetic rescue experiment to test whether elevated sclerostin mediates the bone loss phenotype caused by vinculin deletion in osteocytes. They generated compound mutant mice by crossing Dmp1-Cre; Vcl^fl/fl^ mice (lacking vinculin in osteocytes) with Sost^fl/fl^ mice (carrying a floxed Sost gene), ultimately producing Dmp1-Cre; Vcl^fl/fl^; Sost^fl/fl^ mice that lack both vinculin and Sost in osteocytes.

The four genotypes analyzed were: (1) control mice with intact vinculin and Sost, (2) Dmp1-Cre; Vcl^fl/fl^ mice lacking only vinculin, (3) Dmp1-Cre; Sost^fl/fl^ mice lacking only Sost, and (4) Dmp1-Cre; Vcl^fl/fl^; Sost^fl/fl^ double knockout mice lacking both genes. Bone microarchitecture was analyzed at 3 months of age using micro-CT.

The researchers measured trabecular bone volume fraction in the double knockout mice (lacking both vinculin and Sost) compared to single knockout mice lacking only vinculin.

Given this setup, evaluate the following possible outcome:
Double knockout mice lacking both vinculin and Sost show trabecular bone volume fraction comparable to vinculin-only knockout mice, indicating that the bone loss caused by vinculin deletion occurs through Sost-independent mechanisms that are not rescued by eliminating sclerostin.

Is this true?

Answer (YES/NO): NO